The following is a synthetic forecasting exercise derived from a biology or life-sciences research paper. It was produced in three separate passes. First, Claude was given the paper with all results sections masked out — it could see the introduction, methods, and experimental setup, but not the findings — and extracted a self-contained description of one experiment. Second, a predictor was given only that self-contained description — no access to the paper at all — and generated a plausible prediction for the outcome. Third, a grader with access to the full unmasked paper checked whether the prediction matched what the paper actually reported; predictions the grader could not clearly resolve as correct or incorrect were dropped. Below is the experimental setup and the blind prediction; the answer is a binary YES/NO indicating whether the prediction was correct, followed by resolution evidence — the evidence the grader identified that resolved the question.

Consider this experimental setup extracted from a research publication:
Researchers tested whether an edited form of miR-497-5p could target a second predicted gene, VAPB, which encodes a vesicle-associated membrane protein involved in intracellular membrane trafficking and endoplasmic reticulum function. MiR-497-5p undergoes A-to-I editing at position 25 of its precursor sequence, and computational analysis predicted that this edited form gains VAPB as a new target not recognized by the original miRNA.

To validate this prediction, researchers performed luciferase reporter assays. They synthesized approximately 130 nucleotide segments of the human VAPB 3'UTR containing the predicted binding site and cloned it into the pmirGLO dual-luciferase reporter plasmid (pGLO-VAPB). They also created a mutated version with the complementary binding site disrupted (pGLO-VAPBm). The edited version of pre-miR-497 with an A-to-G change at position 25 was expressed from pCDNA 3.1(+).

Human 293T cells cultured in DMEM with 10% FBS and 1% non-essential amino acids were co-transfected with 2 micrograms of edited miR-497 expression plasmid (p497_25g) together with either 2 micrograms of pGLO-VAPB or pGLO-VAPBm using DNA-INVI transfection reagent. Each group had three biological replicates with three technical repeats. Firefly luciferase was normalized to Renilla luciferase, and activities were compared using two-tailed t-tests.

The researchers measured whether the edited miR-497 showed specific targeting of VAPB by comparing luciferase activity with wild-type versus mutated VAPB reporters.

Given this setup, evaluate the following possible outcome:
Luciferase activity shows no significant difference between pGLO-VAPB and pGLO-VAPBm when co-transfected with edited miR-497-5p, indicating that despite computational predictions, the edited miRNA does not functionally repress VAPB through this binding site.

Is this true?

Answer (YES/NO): NO